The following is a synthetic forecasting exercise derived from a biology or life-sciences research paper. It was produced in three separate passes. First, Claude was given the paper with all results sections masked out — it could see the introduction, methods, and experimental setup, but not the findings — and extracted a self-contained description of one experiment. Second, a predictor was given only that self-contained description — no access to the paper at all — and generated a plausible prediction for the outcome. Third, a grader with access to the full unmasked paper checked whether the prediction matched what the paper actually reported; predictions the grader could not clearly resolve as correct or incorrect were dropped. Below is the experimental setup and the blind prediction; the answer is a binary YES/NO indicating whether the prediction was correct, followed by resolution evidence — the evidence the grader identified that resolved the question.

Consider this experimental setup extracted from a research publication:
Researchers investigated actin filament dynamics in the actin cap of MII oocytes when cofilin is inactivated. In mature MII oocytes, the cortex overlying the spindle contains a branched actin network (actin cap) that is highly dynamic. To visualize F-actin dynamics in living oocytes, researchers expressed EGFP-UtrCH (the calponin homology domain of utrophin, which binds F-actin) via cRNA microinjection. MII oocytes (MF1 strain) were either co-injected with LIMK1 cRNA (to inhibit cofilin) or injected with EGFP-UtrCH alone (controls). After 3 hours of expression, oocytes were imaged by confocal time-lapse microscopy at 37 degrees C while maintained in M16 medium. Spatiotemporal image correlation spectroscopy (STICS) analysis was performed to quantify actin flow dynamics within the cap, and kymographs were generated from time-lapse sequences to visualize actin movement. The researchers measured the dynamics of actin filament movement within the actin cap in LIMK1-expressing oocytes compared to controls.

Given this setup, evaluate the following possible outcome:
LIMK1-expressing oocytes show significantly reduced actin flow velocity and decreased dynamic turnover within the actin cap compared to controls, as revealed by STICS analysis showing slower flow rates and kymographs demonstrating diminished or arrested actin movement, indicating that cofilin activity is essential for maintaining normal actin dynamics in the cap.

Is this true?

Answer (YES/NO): YES